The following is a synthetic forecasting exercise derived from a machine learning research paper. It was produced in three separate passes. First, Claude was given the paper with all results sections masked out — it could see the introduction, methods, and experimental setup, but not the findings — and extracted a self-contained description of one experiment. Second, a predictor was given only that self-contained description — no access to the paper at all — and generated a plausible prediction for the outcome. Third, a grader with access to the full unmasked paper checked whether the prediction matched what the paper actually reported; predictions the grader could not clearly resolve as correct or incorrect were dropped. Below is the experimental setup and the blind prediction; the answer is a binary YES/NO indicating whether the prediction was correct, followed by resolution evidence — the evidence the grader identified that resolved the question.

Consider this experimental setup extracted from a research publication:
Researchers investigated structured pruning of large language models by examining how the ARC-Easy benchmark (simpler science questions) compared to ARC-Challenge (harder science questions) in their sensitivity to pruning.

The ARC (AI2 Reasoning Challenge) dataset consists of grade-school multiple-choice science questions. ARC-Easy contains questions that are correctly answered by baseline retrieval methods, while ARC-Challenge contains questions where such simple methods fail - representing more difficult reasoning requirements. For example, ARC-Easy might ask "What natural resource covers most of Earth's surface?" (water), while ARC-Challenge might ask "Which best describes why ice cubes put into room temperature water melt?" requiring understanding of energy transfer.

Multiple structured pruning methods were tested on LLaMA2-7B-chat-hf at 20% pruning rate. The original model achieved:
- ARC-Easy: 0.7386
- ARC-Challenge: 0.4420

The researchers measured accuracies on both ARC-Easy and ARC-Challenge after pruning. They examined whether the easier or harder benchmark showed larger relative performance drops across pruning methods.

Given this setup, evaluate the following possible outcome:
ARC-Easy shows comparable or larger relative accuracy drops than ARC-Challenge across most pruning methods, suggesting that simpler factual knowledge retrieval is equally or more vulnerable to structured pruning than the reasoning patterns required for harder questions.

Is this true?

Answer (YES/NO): NO